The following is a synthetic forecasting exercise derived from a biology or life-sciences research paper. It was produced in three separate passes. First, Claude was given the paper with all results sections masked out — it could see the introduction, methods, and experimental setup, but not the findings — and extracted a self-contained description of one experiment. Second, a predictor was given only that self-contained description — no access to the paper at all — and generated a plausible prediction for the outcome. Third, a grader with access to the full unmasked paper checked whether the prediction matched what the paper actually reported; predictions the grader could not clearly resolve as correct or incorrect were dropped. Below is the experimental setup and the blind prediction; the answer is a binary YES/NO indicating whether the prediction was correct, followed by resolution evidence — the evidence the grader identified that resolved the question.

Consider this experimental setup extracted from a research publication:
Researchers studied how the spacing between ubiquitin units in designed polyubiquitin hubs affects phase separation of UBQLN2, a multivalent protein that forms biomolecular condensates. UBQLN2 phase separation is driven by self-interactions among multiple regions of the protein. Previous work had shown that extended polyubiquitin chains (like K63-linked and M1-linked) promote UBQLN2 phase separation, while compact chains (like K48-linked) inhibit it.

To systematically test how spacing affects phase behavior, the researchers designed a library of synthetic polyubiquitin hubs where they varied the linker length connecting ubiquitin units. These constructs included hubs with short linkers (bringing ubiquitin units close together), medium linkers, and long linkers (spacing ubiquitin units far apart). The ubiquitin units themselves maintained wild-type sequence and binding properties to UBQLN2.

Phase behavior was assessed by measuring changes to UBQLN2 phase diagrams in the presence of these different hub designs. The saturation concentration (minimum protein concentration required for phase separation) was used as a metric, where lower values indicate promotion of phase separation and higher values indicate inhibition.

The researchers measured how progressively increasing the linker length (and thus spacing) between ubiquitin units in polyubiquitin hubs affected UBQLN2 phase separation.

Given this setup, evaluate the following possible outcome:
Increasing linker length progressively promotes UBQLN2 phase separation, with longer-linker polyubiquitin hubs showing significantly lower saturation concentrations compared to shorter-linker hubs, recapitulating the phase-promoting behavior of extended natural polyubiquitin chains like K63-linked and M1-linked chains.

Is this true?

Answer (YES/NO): NO